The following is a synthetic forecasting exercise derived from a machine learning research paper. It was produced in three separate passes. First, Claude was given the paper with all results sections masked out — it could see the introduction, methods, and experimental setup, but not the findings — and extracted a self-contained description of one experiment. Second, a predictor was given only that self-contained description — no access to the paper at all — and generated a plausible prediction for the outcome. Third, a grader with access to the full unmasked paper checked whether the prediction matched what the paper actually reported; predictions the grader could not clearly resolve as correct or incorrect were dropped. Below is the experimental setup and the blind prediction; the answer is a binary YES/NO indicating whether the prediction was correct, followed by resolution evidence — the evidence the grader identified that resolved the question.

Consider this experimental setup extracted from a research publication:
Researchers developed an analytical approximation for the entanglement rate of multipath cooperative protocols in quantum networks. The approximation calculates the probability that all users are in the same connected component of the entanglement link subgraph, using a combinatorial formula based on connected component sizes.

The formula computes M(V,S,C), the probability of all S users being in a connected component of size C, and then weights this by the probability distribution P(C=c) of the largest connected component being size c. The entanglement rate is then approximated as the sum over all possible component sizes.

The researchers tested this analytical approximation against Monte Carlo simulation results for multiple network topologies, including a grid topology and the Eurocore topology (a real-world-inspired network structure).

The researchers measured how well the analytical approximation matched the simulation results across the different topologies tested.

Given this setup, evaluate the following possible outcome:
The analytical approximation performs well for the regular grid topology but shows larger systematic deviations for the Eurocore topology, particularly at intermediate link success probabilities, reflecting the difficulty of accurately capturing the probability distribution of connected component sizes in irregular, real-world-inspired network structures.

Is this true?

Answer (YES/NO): NO